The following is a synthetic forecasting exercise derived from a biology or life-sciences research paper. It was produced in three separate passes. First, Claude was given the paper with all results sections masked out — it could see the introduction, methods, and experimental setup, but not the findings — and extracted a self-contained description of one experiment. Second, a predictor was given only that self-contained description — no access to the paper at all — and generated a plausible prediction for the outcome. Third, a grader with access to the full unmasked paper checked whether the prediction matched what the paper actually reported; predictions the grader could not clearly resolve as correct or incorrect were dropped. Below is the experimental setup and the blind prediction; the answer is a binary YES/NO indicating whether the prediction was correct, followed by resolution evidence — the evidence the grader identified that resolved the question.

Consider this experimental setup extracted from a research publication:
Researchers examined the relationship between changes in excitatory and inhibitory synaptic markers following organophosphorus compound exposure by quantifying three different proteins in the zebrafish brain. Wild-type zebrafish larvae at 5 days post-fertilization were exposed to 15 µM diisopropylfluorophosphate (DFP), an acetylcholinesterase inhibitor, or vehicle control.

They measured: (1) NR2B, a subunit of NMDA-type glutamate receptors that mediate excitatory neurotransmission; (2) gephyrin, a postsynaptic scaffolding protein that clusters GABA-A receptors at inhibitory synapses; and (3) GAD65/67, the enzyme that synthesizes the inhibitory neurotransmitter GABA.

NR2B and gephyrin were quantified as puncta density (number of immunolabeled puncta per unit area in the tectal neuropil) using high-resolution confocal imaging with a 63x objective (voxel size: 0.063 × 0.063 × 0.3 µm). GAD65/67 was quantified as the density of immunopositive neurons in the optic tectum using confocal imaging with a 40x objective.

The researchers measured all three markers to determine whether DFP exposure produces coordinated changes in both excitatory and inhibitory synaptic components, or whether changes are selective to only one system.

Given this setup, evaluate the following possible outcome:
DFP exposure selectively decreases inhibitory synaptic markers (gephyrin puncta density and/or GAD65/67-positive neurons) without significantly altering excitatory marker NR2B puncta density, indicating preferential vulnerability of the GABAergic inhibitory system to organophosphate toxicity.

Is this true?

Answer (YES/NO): NO